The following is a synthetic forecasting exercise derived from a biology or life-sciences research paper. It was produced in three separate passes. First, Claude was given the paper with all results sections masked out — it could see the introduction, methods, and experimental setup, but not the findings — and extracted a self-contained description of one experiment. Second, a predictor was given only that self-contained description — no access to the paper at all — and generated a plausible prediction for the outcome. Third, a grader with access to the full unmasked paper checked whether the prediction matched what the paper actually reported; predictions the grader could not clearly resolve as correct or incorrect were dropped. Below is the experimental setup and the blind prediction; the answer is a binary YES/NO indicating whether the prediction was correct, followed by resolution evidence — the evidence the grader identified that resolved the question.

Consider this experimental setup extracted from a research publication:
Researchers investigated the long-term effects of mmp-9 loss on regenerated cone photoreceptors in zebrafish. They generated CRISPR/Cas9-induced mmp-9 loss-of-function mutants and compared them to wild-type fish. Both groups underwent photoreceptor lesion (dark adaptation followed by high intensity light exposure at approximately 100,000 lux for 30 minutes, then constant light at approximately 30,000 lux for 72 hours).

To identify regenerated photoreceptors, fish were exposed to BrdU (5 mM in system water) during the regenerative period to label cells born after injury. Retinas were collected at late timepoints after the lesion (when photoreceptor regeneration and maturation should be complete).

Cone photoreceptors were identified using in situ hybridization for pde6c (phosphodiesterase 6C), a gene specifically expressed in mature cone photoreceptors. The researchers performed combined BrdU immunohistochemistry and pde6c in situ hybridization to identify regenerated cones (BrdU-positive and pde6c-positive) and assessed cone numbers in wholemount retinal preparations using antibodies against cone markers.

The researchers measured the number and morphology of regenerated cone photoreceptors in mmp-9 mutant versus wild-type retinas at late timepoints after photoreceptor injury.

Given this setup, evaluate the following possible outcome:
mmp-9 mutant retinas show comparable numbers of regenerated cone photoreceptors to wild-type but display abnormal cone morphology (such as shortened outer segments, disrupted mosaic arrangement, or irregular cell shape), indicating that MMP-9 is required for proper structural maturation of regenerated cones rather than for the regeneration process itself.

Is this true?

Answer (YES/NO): NO